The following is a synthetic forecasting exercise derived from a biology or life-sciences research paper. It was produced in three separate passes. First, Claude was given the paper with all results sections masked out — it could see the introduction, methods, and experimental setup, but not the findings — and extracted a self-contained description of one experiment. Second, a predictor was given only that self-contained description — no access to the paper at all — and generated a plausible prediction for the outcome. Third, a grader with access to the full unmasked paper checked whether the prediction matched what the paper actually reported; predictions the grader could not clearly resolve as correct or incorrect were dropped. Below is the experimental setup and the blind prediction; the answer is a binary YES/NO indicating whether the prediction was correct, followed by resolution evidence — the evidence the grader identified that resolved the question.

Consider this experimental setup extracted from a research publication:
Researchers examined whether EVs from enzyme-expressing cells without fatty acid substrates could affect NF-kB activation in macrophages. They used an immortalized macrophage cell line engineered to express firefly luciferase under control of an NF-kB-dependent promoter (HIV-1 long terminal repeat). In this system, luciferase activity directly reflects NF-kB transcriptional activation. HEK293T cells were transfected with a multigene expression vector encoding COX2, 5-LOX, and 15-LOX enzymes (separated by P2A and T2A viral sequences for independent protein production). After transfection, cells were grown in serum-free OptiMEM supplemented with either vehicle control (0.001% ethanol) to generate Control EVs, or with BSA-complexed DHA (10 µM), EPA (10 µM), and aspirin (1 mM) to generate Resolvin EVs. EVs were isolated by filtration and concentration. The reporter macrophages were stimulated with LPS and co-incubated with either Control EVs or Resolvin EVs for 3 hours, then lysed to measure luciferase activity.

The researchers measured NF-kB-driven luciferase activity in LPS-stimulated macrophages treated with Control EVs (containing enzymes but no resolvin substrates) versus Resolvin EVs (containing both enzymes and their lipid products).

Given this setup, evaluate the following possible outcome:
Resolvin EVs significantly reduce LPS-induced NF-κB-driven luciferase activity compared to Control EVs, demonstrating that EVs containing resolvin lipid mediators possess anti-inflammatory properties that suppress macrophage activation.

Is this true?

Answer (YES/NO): YES